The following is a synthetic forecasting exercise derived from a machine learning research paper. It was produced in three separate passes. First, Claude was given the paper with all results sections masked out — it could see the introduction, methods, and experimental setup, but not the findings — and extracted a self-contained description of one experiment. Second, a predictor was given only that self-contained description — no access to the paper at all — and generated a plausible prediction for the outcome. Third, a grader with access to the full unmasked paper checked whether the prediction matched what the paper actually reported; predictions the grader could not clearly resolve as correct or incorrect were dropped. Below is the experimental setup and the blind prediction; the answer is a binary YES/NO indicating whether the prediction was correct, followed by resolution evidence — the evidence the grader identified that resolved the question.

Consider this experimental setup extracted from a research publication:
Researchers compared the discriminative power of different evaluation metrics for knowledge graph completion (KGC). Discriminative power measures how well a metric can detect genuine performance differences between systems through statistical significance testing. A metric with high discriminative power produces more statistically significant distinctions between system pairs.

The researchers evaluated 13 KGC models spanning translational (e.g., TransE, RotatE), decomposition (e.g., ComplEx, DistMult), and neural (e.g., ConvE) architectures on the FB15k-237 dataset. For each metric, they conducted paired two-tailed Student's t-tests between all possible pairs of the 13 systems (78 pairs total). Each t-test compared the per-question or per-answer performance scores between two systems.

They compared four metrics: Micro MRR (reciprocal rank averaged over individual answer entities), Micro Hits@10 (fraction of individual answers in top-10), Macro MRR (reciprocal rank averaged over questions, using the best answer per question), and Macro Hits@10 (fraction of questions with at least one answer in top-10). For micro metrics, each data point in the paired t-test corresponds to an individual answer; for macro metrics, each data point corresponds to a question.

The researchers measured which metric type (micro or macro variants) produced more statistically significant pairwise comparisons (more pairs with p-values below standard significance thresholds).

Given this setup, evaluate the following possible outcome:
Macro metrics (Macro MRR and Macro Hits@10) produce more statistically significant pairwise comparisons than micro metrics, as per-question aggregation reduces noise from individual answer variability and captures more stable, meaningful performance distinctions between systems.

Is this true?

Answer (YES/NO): YES